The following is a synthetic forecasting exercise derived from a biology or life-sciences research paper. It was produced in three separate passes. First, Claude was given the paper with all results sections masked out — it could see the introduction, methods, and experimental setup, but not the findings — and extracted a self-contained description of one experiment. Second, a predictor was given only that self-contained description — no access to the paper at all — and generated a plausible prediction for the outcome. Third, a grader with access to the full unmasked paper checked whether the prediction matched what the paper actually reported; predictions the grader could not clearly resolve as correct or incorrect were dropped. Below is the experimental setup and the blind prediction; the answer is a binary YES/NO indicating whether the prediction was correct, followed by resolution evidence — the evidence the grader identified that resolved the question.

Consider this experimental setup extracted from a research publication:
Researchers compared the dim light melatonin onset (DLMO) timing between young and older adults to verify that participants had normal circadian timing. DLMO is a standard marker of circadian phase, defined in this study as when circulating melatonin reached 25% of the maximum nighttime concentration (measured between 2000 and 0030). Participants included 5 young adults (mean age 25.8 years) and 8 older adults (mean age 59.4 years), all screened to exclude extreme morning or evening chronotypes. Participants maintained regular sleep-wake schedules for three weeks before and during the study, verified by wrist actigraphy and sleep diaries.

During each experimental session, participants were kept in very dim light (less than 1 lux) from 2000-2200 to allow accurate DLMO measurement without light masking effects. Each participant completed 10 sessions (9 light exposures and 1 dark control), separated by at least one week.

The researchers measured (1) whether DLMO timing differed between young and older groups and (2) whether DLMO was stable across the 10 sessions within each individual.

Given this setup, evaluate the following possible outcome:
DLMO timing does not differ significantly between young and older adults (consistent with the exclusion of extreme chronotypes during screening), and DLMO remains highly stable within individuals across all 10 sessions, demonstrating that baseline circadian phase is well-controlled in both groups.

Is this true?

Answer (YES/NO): YES